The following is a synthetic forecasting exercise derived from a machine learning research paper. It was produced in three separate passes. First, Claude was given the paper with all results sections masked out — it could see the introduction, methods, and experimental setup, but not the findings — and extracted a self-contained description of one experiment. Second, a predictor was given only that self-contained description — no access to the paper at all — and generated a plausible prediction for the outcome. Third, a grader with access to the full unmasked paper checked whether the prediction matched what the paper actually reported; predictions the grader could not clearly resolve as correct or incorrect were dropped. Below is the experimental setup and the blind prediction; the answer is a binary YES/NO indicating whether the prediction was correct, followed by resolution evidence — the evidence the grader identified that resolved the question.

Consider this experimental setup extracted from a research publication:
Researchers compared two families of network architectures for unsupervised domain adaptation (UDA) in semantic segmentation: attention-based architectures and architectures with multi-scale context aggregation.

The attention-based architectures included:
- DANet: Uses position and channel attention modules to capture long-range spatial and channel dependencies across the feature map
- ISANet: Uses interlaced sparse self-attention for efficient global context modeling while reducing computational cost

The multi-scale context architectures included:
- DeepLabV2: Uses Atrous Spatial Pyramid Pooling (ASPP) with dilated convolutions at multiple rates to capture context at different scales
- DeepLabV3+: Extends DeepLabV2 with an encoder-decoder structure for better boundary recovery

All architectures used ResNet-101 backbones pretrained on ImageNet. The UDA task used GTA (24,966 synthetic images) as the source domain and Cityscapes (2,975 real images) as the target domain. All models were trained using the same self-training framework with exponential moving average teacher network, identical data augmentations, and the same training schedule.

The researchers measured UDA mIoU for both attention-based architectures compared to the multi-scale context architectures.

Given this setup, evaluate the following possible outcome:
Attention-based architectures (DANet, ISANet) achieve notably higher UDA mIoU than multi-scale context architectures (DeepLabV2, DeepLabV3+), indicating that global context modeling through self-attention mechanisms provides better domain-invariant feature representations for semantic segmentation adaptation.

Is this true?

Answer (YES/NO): NO